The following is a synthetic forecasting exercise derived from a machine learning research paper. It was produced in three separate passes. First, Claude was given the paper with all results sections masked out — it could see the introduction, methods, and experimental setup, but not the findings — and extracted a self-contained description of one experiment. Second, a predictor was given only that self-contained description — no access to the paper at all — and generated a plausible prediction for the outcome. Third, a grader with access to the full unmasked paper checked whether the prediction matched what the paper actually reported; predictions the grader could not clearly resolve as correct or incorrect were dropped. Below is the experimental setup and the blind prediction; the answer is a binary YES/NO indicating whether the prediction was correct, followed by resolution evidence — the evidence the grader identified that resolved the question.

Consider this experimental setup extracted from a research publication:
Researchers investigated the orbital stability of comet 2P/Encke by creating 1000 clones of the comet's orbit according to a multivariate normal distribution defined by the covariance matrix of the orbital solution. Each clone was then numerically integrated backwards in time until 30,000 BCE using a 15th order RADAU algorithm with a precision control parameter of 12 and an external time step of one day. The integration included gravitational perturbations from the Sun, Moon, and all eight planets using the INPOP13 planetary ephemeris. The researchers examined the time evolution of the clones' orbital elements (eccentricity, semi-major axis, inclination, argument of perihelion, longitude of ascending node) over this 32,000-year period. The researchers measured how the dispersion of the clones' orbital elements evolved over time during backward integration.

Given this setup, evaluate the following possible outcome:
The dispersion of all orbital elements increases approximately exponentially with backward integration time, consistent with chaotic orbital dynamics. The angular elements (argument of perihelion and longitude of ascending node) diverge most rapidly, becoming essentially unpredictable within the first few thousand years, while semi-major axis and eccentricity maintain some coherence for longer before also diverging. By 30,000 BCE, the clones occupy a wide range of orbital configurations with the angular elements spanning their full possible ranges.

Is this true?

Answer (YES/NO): NO